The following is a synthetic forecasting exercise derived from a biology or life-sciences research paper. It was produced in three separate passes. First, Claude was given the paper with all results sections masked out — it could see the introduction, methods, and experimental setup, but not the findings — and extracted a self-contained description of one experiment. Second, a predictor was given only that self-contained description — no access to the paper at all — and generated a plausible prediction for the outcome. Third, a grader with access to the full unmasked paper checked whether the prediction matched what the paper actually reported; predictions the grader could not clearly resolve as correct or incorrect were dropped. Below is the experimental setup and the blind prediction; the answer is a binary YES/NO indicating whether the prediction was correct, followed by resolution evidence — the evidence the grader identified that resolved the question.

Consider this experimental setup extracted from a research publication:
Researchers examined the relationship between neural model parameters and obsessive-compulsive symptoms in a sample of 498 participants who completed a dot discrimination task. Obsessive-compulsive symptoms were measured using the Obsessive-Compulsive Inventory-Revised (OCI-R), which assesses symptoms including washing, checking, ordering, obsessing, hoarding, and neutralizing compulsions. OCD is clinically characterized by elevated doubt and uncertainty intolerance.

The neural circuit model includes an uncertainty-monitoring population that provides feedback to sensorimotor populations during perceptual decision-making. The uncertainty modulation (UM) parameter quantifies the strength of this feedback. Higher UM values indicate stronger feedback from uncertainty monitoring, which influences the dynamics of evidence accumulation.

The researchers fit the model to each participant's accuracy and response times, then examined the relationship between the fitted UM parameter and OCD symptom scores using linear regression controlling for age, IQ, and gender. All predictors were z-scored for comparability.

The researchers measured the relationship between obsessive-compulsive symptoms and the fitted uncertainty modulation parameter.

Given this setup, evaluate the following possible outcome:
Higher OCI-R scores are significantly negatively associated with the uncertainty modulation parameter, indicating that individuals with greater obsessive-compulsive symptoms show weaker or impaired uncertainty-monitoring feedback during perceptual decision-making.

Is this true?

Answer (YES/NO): YES